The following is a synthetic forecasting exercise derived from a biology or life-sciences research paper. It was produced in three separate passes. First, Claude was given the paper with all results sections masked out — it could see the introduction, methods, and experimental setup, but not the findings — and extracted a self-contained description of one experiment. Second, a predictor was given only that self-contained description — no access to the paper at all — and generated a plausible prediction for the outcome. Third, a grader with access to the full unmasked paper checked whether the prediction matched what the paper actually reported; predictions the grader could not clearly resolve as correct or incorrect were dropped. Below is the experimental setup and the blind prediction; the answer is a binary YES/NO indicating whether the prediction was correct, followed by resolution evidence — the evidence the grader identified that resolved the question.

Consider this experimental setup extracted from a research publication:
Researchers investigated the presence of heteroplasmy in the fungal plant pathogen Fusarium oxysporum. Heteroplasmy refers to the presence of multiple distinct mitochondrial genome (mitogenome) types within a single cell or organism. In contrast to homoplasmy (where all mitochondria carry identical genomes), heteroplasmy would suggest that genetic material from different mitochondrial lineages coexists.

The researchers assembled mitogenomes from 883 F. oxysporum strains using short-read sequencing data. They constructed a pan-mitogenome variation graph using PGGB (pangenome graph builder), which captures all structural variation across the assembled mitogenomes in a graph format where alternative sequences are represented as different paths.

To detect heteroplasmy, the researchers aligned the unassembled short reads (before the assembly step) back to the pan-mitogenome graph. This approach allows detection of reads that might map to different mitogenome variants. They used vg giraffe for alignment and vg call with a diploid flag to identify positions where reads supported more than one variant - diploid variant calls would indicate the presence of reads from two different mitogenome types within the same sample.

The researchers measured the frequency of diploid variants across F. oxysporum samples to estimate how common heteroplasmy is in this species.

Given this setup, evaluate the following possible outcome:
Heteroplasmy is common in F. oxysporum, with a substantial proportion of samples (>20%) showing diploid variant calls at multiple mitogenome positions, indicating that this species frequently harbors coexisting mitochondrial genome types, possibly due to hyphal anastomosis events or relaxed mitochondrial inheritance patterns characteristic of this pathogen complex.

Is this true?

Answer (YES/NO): NO